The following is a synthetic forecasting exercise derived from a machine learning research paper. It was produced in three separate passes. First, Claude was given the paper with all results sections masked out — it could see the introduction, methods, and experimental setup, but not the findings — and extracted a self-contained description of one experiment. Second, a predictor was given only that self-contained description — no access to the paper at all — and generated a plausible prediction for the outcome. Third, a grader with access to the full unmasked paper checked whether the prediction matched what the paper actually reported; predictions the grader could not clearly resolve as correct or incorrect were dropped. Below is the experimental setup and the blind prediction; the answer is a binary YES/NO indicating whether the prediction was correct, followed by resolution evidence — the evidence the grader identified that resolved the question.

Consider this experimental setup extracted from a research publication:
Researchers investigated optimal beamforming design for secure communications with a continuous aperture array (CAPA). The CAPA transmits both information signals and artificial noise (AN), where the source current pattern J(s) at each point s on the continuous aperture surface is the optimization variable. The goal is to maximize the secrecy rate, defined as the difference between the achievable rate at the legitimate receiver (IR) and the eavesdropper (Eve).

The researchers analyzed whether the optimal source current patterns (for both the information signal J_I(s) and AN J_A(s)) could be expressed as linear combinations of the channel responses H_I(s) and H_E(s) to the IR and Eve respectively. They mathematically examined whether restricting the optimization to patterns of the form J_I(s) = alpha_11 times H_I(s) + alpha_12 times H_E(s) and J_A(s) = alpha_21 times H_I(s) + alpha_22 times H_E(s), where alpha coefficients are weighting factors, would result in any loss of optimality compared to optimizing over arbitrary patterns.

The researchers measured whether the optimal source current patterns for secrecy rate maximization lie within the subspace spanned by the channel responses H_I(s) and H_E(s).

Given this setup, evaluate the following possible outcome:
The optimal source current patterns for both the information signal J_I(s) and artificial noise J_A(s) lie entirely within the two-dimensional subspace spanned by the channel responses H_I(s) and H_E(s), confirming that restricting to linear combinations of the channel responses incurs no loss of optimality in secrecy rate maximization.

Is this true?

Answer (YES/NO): YES